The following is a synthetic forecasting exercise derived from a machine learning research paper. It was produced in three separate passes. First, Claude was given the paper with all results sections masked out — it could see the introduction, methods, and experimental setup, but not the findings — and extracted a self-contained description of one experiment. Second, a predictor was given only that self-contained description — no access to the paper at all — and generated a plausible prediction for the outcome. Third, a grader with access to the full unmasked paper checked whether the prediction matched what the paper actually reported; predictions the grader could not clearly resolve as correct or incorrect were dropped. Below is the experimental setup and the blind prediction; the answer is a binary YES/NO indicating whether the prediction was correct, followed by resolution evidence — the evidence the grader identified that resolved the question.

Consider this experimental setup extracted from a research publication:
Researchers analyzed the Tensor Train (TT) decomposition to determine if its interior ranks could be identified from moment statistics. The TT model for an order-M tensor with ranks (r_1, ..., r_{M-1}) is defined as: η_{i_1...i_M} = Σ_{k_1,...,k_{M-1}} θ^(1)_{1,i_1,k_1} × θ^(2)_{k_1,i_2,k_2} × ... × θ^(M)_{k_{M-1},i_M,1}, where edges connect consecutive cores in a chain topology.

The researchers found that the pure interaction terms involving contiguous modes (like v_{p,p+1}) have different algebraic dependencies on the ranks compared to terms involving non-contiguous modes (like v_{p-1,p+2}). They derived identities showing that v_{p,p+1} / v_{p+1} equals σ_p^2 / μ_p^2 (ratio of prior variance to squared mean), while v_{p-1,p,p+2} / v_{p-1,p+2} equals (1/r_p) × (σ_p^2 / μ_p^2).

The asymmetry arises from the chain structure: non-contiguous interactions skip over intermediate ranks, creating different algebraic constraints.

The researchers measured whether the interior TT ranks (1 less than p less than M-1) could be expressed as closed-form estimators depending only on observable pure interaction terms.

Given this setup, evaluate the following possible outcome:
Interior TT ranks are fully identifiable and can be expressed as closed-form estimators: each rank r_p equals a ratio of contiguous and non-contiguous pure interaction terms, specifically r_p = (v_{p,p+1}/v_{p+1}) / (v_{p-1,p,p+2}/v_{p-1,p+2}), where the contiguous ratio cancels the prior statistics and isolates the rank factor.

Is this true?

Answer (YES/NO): YES